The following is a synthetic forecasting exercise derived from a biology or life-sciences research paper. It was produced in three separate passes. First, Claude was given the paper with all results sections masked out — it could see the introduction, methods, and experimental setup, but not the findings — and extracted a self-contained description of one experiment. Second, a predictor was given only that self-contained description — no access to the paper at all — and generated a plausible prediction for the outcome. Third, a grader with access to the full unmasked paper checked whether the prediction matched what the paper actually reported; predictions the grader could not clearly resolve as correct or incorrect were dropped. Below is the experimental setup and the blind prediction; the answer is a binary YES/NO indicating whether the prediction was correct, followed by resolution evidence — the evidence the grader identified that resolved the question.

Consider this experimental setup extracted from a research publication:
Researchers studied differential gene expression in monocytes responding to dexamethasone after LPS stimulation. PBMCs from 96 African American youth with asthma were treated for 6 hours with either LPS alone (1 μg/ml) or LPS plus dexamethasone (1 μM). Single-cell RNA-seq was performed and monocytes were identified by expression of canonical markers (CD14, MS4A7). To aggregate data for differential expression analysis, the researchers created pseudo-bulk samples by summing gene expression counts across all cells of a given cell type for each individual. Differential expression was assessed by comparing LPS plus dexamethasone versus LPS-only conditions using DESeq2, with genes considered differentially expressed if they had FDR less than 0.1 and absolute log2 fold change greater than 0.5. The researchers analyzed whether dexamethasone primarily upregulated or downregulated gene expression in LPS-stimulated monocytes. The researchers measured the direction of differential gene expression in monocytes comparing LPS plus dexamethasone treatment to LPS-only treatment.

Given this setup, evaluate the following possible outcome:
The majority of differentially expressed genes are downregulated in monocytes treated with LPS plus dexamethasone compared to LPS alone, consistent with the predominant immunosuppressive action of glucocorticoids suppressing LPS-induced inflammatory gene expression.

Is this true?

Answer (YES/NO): YES